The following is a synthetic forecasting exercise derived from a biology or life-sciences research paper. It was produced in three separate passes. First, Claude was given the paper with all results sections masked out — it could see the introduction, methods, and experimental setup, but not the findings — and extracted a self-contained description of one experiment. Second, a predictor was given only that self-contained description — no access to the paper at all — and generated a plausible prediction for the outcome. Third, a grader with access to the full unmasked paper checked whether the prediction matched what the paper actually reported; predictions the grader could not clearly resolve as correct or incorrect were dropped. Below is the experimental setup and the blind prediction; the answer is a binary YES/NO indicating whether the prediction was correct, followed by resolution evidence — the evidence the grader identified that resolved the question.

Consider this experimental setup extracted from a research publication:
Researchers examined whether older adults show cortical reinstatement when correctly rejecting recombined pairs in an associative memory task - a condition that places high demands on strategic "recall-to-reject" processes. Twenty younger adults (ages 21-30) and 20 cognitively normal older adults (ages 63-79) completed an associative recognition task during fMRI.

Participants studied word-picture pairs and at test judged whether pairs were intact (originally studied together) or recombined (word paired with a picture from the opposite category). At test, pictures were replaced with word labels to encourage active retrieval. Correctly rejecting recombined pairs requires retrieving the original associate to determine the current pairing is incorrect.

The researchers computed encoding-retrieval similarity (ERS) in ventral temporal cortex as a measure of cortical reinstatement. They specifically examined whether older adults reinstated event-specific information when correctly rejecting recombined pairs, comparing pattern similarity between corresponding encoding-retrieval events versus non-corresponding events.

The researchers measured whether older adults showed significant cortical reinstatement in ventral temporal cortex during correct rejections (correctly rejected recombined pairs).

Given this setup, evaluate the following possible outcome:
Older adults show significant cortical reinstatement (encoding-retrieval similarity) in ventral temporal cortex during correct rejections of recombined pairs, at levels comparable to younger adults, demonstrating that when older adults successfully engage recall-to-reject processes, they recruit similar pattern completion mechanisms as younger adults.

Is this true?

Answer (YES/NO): NO